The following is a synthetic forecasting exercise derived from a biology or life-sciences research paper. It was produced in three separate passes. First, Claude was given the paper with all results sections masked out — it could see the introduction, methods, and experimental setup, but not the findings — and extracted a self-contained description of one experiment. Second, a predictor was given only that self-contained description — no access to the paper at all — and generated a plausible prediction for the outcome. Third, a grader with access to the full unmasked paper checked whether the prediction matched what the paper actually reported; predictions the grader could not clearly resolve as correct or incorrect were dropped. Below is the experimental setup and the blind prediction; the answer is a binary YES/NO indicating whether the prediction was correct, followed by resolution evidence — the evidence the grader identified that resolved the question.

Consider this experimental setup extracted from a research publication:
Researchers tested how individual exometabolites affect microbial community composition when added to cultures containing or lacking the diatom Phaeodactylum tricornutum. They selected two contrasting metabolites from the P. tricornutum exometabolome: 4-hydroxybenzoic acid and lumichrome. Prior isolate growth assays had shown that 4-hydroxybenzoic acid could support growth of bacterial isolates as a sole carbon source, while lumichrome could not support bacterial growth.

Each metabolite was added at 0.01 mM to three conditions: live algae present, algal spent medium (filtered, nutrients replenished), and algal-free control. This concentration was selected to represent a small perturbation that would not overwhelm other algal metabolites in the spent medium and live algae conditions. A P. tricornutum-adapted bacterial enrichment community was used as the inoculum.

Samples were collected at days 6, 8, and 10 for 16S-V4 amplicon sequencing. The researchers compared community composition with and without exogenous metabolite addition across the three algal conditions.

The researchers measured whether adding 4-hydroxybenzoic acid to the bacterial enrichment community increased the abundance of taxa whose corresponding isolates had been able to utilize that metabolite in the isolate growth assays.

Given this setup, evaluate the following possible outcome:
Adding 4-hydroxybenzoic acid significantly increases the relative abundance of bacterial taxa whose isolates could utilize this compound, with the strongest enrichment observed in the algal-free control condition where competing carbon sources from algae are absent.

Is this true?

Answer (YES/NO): YES